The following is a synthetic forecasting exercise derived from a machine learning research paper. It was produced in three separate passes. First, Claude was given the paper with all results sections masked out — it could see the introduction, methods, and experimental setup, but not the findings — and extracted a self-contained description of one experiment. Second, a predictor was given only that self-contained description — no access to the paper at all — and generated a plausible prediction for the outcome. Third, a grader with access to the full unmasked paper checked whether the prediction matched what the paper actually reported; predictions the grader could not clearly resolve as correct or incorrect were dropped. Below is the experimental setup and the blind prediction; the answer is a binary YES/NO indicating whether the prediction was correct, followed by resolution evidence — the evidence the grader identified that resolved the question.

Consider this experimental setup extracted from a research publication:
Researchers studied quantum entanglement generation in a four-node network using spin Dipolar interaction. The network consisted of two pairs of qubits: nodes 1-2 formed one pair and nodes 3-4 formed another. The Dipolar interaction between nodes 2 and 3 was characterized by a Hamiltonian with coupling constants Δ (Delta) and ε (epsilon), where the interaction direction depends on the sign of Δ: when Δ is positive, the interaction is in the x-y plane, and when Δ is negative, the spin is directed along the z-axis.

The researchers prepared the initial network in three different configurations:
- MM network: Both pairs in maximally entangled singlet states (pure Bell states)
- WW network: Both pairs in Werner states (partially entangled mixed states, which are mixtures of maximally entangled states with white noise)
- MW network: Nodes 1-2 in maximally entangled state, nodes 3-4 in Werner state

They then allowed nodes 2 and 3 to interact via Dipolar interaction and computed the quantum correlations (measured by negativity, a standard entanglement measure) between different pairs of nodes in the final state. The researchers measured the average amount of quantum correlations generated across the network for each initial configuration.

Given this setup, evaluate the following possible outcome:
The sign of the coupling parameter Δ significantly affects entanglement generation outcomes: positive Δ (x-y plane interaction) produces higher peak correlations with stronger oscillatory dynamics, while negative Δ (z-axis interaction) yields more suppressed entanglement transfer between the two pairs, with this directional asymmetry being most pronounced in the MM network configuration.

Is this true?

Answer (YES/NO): NO